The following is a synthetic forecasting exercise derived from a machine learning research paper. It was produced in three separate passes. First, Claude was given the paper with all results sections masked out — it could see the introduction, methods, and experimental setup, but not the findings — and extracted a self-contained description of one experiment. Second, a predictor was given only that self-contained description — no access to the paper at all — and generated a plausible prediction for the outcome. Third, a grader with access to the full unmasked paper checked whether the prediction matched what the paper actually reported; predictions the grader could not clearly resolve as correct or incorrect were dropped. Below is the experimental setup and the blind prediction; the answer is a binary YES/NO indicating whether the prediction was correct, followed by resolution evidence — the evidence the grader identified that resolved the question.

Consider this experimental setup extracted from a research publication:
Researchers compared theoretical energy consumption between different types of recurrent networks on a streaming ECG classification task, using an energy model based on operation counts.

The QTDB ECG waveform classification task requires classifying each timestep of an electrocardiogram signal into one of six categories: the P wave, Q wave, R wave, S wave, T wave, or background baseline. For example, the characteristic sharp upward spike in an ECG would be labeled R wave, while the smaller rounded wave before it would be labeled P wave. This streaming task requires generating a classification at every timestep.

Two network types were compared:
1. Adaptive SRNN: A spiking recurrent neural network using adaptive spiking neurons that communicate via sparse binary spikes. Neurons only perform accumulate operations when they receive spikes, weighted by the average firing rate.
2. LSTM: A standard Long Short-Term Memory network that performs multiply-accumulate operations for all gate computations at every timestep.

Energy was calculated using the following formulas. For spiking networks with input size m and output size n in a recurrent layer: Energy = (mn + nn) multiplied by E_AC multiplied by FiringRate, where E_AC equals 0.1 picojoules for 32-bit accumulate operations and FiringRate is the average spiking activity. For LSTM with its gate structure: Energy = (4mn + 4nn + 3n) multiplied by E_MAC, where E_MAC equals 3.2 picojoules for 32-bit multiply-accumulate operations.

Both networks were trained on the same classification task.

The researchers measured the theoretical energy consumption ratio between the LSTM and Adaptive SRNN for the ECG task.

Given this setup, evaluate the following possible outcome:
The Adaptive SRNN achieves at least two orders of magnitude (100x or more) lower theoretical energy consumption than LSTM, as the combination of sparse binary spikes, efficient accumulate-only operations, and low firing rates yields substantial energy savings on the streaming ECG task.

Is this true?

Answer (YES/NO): NO